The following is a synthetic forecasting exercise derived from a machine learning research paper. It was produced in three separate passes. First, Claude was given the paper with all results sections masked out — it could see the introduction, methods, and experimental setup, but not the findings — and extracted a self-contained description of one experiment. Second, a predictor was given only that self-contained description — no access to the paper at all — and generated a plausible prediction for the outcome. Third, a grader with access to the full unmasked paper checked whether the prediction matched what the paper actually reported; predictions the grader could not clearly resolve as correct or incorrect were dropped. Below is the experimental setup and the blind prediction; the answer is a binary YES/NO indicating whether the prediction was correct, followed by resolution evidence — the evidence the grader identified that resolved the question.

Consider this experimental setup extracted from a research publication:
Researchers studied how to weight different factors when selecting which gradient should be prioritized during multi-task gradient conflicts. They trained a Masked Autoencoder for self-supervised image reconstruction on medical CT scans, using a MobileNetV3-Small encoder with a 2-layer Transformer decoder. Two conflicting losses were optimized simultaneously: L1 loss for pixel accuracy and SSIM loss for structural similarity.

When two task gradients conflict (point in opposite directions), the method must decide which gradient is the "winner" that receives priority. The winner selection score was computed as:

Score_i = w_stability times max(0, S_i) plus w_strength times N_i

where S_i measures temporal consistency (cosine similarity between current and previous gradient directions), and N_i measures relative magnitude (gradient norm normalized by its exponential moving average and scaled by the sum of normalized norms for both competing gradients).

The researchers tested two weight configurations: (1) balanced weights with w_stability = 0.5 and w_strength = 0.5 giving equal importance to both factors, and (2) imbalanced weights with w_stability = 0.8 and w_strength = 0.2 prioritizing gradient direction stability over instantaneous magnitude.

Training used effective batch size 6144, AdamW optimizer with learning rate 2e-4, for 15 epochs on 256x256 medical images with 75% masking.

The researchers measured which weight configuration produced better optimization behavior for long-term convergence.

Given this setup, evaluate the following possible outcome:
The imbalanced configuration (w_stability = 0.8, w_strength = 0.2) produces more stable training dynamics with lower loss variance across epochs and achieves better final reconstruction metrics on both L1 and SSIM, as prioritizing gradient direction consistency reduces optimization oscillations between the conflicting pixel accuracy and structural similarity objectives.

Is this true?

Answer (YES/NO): YES